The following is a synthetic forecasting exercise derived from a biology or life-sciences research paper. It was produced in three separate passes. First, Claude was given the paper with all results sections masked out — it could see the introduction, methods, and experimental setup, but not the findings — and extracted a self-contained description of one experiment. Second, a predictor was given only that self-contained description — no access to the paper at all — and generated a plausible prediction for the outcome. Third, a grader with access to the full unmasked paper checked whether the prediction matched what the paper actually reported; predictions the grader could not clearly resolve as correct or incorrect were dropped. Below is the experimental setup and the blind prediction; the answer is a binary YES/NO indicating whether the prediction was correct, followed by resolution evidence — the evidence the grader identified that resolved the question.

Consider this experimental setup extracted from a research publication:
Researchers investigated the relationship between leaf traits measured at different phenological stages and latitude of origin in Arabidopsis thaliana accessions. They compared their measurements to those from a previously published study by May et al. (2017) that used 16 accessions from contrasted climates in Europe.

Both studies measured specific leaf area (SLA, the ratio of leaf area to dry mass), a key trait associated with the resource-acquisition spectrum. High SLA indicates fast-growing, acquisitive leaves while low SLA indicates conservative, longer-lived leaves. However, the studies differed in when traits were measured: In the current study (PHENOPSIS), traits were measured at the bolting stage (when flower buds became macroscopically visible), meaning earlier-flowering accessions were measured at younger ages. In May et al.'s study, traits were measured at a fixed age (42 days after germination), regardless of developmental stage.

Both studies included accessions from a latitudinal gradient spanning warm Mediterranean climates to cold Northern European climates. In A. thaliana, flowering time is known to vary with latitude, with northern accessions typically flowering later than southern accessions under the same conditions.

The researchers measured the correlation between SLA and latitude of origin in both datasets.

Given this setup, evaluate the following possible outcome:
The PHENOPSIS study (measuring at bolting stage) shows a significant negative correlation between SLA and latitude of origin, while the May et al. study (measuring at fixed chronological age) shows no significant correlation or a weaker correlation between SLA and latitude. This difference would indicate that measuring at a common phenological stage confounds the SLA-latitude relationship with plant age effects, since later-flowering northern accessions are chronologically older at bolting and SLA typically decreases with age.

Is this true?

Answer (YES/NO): NO